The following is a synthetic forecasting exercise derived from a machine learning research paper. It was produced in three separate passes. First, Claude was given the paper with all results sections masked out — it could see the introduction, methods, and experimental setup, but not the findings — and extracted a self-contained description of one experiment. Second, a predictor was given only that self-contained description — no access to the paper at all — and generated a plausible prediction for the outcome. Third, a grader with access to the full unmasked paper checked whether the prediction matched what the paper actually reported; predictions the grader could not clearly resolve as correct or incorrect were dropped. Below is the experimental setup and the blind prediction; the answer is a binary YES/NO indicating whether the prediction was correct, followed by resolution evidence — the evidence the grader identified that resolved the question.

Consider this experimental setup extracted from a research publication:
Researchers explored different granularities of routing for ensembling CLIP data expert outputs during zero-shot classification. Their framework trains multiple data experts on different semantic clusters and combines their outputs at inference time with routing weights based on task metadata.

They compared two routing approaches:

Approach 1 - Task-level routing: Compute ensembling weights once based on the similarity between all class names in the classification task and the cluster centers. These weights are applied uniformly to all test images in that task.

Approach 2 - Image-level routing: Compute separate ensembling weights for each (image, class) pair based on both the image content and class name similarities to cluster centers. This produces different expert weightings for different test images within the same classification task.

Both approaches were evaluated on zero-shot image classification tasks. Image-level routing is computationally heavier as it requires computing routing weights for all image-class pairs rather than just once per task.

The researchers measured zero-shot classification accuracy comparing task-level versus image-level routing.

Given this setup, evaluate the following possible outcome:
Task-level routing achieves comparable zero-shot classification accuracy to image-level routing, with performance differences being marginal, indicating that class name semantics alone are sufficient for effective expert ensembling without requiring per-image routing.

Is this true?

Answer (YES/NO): YES